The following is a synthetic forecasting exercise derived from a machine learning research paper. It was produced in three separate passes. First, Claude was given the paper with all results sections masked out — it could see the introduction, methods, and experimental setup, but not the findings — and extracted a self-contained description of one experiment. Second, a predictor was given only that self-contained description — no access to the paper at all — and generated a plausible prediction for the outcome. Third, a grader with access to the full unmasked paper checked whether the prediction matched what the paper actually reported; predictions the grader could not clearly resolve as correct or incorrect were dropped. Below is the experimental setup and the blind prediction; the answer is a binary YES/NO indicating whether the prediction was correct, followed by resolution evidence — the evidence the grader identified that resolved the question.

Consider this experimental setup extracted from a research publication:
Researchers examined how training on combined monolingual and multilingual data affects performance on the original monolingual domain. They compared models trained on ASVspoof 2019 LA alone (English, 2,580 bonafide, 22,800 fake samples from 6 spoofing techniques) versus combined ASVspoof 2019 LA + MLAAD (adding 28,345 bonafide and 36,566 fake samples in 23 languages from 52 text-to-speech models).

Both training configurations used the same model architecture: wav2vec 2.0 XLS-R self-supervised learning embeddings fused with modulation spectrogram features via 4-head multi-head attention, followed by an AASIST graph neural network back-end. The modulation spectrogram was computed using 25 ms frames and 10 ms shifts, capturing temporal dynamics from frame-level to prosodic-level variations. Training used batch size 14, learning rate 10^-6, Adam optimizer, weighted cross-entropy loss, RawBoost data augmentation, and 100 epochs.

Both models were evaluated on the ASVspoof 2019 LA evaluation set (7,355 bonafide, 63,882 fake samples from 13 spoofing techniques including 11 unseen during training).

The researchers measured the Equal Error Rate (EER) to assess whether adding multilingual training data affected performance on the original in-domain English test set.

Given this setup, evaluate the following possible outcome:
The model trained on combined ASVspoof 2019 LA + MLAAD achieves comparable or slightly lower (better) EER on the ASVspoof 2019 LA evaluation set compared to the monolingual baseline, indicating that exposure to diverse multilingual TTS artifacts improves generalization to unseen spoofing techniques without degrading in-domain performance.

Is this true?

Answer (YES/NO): NO